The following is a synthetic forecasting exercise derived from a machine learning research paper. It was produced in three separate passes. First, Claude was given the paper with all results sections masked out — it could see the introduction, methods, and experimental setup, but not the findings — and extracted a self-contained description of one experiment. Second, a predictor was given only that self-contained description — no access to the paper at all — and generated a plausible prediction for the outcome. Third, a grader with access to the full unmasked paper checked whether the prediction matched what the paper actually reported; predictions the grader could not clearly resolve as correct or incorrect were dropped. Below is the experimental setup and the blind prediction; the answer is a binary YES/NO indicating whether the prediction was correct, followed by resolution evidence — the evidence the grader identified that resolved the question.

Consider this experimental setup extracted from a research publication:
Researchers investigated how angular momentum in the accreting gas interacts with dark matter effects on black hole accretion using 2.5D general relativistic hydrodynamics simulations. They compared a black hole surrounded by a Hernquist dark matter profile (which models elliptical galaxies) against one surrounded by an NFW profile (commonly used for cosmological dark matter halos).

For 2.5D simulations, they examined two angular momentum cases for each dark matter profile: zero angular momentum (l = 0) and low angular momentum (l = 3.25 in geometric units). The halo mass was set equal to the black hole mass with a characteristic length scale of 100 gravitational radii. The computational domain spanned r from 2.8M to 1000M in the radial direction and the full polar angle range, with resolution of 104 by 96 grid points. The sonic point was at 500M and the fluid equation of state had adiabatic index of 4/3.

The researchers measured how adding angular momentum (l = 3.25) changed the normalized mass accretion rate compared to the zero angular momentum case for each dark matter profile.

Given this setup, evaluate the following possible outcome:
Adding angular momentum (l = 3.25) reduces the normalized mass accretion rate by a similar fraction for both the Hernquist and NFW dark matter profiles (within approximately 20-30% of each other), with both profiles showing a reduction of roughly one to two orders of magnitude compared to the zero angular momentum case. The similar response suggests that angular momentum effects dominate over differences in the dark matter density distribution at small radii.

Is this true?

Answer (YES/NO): NO